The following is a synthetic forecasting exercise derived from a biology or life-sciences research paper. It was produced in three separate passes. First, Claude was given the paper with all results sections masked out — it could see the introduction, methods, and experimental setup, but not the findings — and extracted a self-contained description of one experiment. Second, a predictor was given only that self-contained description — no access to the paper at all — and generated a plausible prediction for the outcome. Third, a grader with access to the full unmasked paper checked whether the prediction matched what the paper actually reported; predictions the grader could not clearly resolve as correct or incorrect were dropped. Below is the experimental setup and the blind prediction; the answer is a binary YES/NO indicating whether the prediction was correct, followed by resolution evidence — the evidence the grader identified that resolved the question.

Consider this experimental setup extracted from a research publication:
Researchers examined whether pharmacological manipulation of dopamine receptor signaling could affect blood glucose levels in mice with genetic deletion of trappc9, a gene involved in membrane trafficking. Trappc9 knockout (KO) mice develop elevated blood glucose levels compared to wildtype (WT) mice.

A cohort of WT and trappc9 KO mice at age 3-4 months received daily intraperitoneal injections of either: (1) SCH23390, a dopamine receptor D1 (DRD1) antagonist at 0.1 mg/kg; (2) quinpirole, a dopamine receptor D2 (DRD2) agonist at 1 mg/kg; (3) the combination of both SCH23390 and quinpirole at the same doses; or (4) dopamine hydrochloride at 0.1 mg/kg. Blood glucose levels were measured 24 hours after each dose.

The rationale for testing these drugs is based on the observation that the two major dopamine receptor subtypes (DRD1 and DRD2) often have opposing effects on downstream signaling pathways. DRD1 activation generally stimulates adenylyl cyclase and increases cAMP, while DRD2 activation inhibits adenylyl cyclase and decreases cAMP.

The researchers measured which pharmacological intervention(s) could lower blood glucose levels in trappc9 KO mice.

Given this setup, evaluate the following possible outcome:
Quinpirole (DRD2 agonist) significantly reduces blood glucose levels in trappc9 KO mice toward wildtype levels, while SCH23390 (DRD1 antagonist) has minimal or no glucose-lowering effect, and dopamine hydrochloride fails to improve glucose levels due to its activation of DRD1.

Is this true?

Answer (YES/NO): NO